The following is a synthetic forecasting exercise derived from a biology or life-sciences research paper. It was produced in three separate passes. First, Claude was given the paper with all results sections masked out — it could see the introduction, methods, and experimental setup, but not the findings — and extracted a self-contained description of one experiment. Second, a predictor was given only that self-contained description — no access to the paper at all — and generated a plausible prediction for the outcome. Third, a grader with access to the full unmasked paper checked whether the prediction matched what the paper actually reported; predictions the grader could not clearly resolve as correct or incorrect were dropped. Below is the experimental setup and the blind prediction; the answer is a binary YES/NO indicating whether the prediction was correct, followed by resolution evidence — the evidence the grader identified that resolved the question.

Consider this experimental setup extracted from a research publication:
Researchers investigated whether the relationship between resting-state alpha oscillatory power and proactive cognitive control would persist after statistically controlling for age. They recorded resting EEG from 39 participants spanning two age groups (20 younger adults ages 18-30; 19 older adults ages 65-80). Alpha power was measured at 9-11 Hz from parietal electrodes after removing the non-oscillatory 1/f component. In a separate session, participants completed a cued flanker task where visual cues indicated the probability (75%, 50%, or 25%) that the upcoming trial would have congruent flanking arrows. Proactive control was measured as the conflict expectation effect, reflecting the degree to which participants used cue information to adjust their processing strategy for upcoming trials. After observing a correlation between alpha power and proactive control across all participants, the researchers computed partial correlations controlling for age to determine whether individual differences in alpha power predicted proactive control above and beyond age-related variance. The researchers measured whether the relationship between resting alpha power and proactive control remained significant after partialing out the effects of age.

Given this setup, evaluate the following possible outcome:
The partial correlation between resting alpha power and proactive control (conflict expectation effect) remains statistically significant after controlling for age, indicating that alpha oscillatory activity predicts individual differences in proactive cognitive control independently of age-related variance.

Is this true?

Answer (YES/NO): YES